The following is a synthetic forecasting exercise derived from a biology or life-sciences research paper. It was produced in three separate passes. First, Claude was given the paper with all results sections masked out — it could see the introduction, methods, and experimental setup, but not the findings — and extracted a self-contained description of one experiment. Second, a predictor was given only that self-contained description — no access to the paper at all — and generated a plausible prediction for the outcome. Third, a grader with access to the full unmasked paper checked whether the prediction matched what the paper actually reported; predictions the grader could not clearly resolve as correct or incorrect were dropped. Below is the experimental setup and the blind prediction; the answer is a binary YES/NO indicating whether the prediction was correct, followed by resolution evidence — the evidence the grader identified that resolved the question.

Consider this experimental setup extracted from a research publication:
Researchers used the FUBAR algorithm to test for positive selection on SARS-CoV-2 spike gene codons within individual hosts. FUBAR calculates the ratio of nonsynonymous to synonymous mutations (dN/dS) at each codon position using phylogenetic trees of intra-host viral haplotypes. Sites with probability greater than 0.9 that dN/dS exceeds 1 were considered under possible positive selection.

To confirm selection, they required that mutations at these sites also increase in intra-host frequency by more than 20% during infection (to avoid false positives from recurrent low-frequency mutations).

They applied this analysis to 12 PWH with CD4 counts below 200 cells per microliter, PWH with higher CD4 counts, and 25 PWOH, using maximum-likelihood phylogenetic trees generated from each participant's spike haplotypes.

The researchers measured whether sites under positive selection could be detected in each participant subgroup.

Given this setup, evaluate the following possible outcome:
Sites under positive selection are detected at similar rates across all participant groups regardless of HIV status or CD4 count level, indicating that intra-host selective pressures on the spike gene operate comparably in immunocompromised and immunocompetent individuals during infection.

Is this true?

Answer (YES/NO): NO